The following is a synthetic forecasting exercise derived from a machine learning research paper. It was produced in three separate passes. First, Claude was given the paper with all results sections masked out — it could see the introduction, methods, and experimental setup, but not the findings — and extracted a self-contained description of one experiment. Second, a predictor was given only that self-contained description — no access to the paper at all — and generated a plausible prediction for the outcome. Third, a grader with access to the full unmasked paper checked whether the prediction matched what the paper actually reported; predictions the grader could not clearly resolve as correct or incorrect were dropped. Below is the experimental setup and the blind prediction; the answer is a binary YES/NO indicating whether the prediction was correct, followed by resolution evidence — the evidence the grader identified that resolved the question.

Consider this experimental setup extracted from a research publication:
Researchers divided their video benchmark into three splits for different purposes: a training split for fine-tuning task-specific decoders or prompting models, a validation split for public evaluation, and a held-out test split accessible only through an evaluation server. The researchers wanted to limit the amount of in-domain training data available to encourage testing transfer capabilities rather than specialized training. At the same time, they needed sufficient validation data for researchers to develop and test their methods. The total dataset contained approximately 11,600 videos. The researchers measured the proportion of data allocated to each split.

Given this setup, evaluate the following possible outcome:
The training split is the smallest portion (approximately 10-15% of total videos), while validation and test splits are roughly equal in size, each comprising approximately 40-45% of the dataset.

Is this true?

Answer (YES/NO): NO